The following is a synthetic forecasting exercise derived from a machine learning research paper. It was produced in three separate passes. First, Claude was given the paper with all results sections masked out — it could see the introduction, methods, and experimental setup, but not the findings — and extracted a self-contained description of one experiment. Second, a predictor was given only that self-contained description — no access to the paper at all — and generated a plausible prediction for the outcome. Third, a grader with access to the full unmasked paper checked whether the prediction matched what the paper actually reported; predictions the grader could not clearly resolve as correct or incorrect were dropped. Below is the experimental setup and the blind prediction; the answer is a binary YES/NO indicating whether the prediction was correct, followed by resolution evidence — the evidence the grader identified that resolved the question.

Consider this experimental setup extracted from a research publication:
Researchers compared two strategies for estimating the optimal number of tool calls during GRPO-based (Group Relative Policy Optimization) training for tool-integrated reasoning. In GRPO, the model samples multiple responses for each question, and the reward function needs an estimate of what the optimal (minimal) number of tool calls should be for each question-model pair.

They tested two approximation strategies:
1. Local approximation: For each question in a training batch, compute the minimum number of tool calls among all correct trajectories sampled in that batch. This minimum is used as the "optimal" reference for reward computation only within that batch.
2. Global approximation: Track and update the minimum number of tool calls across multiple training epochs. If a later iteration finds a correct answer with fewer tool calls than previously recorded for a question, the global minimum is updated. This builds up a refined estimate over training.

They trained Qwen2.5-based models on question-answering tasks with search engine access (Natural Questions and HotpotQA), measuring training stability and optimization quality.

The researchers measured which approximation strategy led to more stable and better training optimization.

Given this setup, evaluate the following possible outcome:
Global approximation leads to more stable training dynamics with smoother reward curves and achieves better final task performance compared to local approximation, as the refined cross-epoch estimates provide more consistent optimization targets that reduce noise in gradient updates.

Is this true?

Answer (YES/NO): YES